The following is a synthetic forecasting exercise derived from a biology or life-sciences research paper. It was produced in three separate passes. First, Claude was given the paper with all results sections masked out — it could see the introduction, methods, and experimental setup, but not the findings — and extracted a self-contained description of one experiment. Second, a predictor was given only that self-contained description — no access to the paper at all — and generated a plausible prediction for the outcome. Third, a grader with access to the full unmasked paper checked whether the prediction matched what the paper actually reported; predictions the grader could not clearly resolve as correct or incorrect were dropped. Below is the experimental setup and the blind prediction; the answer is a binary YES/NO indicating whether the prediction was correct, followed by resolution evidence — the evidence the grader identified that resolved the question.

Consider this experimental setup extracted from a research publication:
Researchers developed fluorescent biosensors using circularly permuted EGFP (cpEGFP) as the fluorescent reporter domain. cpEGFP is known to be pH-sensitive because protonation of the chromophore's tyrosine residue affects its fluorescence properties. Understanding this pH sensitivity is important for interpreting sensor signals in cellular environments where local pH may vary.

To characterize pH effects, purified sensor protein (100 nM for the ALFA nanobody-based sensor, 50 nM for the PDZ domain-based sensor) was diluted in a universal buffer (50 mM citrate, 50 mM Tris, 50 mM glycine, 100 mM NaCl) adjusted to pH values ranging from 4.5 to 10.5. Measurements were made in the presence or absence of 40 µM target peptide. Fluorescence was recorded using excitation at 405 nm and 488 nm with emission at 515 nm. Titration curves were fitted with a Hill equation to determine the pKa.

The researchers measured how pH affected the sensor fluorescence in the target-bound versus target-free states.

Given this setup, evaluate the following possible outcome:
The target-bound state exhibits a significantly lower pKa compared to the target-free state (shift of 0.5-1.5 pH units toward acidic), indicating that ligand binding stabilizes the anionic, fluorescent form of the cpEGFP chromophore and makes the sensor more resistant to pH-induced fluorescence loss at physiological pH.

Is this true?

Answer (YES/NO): NO